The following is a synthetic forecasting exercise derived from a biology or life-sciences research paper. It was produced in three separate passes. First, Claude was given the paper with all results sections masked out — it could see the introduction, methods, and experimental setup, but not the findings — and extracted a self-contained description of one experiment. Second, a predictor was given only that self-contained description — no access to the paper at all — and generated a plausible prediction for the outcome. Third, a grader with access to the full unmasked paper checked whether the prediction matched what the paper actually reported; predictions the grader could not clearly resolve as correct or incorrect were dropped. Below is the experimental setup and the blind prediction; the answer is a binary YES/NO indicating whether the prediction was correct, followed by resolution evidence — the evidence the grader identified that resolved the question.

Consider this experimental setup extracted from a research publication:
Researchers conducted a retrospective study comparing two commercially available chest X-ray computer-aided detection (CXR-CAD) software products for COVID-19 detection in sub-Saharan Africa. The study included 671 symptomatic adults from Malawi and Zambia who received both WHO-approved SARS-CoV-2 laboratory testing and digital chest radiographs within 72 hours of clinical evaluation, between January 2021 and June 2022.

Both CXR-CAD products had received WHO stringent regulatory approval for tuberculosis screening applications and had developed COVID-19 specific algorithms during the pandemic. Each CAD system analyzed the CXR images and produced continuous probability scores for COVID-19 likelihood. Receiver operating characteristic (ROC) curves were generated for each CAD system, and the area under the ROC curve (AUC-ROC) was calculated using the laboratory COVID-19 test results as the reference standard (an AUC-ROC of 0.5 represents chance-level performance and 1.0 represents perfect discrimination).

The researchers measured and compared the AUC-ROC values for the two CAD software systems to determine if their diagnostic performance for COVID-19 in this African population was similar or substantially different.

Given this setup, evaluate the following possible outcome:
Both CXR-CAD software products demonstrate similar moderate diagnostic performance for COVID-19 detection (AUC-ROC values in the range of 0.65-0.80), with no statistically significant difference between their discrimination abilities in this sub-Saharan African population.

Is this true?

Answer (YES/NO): NO